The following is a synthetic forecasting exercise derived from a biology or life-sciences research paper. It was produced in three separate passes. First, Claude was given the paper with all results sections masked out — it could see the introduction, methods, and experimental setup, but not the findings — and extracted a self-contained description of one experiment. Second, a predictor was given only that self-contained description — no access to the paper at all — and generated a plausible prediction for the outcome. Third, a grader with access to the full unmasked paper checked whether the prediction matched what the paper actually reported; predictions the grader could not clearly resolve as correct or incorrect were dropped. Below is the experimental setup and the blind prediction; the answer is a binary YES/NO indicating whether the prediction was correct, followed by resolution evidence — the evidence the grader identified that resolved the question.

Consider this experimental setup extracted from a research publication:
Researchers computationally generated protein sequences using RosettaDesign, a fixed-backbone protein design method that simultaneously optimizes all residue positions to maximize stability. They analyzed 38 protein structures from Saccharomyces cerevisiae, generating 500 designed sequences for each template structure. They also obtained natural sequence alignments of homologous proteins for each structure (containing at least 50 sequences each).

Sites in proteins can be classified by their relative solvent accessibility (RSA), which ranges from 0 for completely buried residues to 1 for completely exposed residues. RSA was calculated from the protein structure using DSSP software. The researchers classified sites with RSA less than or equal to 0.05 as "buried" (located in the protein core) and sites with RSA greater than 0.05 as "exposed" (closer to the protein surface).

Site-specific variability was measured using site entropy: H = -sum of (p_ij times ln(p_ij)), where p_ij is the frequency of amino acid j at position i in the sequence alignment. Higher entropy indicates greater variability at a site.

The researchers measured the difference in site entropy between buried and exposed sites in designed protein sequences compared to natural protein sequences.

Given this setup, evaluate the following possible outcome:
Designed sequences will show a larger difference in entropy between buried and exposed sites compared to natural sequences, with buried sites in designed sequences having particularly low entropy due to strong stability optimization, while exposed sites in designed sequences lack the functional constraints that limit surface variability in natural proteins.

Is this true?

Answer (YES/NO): NO